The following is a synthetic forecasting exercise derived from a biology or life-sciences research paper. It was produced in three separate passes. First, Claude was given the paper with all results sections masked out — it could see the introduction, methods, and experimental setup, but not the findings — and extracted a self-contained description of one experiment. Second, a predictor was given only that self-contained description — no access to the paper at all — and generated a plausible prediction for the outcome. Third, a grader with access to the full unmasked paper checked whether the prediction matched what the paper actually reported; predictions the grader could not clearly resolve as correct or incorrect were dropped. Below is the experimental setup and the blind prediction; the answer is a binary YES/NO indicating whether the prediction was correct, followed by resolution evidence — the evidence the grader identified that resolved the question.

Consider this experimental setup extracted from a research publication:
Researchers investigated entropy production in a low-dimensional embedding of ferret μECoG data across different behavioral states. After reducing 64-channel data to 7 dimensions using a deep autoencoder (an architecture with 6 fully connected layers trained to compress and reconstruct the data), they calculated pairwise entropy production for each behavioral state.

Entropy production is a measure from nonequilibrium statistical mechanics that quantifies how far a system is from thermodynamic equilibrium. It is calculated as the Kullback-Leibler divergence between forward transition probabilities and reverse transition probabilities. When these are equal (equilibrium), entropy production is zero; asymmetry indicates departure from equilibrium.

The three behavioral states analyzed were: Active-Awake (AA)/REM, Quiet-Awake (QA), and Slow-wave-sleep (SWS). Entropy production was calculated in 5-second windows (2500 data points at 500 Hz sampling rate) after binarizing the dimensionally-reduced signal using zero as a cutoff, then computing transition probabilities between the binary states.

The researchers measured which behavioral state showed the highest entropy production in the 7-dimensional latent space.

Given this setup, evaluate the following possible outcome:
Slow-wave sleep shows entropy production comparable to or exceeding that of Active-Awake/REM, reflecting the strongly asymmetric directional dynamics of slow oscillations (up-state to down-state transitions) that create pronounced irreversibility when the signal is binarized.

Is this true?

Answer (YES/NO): NO